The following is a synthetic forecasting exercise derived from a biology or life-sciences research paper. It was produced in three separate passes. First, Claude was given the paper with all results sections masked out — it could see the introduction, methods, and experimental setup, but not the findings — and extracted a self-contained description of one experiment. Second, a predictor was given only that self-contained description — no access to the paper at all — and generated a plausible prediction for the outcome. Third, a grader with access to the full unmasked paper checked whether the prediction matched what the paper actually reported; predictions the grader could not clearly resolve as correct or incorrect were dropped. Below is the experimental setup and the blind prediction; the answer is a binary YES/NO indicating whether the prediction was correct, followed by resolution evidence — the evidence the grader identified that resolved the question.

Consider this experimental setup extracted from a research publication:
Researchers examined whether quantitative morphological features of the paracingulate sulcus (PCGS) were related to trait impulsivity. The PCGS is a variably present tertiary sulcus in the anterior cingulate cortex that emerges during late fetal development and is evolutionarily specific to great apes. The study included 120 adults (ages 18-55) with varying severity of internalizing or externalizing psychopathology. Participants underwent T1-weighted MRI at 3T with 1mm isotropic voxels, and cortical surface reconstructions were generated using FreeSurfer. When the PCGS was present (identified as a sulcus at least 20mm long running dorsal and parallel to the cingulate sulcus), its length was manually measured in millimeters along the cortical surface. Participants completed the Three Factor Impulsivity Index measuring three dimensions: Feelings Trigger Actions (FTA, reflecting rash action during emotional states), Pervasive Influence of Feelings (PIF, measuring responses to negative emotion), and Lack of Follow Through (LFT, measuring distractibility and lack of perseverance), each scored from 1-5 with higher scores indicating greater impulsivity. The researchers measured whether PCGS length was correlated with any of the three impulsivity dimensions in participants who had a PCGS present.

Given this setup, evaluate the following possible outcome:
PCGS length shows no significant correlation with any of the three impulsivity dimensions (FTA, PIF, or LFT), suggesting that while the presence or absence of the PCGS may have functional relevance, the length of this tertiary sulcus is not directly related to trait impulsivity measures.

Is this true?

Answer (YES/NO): YES